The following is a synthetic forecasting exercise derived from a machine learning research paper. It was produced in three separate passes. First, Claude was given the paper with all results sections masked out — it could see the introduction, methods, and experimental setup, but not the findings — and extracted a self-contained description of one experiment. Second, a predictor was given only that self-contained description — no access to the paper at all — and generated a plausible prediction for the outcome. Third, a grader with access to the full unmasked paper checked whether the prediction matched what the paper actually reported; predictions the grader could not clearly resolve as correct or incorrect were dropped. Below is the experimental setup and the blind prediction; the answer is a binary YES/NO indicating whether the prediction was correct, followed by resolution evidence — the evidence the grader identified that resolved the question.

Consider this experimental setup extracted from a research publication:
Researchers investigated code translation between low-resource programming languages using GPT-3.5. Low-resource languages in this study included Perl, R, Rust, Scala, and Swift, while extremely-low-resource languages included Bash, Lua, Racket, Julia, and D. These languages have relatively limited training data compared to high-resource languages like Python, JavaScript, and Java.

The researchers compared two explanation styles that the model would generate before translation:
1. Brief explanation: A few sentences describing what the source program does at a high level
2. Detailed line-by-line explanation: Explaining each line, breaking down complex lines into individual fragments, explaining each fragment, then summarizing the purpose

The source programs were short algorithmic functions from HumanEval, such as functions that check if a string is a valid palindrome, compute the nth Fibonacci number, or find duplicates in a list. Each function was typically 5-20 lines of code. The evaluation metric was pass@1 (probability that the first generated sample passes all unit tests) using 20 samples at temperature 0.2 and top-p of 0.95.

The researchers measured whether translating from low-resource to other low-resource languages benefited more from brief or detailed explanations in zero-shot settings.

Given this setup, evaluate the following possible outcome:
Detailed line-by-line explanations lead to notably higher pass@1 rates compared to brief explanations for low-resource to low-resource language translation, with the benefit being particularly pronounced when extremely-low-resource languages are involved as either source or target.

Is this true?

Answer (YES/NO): YES